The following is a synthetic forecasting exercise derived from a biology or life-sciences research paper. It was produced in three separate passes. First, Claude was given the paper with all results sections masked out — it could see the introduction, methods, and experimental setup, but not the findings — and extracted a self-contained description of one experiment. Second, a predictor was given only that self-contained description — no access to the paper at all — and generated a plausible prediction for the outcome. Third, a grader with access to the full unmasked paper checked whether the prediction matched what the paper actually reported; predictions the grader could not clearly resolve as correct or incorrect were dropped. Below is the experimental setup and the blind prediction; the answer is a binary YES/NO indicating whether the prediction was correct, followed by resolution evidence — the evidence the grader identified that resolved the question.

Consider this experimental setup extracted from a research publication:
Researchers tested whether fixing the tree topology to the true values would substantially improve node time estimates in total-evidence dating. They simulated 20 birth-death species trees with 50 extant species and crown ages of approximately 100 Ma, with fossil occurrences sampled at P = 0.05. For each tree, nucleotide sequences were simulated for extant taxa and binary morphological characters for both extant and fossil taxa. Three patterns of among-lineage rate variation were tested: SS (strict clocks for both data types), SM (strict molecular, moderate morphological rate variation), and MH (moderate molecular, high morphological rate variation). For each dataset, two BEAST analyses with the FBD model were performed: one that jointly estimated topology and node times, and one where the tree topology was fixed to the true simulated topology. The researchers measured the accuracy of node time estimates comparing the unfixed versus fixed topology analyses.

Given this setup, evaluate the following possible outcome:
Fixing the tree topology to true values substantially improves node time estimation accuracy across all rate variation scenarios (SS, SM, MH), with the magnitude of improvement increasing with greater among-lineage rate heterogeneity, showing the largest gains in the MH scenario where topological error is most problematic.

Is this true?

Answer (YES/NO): NO